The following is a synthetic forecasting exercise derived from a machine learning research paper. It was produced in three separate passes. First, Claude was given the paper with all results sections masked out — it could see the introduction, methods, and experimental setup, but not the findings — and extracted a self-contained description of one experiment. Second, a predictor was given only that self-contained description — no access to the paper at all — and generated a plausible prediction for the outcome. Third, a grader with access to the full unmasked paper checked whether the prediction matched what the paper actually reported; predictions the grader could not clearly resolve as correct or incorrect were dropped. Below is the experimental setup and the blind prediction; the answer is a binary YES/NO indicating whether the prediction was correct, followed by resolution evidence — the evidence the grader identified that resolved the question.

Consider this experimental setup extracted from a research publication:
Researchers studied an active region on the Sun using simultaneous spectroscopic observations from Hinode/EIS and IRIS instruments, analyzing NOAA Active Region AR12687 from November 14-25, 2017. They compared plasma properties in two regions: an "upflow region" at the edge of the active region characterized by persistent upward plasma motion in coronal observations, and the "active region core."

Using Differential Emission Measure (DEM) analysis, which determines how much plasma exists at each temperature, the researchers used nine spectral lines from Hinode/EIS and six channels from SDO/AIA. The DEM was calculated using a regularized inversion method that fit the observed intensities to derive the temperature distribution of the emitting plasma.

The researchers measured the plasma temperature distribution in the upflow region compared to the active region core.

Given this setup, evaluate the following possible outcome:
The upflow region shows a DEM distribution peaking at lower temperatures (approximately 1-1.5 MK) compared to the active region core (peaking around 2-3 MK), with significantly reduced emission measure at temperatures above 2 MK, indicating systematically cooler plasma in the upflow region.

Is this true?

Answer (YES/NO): NO